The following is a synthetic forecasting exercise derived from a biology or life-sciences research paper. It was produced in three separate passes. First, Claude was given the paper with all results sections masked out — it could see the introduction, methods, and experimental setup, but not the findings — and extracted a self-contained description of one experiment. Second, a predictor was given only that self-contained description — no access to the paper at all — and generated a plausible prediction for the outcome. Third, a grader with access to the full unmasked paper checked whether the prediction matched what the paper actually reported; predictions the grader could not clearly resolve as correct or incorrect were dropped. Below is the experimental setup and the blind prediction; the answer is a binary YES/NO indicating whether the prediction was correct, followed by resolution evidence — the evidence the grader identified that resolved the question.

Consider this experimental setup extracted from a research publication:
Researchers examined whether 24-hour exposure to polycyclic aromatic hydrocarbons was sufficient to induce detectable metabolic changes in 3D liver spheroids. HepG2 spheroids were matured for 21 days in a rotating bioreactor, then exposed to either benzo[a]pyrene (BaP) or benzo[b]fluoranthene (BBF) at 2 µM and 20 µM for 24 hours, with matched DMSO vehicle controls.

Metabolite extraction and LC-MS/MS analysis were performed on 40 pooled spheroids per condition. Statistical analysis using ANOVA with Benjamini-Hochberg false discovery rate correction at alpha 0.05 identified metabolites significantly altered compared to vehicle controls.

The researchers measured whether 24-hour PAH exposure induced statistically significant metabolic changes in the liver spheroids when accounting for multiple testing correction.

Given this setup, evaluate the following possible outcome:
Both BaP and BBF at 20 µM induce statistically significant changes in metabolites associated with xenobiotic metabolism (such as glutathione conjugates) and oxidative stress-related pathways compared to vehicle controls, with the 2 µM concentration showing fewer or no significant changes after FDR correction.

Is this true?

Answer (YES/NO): NO